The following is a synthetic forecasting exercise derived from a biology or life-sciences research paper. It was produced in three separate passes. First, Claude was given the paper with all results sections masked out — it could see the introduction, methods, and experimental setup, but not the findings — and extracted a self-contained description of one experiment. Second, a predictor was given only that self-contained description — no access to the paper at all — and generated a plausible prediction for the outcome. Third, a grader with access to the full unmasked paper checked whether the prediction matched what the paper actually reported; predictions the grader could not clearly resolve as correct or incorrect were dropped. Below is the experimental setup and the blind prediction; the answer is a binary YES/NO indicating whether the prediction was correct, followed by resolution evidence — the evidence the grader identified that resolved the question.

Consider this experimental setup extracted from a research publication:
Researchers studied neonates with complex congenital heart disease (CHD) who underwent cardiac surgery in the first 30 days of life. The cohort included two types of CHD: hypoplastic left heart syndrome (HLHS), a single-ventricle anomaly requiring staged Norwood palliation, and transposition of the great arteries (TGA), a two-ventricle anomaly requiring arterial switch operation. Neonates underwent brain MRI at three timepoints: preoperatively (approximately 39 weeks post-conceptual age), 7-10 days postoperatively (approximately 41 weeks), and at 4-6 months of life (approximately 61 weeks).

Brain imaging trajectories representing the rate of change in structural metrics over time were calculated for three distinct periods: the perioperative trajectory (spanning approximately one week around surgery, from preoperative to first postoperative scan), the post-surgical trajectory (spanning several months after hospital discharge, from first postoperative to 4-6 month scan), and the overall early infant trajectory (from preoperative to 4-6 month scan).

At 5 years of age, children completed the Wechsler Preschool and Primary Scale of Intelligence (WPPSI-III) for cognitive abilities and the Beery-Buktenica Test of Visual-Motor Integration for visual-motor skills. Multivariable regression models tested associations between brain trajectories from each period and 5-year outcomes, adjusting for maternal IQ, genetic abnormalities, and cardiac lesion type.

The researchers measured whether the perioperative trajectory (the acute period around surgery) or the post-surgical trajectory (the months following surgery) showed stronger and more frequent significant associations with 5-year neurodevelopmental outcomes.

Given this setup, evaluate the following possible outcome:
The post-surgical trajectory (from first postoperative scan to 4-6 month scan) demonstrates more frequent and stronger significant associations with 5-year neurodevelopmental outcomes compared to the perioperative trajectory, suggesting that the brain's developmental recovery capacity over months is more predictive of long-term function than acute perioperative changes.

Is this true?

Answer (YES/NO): NO